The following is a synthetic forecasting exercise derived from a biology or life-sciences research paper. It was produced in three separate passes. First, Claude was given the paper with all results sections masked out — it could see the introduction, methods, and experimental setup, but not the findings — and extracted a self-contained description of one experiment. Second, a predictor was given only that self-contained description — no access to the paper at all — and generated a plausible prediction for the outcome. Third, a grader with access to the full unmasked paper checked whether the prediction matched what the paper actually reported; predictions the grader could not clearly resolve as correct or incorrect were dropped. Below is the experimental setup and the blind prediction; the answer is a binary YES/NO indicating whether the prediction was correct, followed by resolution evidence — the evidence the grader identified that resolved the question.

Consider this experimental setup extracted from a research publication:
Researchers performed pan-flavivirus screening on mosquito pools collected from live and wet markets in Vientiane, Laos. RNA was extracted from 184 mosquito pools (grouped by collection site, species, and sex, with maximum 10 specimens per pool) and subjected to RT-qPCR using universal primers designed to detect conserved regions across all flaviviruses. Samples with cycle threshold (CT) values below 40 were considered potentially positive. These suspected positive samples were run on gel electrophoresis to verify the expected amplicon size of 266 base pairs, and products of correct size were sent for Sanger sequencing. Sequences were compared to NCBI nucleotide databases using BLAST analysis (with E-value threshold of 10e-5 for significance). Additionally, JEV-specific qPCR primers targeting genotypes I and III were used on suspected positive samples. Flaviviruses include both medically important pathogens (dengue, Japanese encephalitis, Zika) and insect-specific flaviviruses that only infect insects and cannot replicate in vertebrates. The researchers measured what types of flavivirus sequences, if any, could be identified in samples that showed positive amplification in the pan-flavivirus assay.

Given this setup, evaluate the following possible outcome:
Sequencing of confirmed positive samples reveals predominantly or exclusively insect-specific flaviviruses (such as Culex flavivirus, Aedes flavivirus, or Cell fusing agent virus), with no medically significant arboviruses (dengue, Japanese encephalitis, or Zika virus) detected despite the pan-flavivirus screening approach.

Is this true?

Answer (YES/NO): NO